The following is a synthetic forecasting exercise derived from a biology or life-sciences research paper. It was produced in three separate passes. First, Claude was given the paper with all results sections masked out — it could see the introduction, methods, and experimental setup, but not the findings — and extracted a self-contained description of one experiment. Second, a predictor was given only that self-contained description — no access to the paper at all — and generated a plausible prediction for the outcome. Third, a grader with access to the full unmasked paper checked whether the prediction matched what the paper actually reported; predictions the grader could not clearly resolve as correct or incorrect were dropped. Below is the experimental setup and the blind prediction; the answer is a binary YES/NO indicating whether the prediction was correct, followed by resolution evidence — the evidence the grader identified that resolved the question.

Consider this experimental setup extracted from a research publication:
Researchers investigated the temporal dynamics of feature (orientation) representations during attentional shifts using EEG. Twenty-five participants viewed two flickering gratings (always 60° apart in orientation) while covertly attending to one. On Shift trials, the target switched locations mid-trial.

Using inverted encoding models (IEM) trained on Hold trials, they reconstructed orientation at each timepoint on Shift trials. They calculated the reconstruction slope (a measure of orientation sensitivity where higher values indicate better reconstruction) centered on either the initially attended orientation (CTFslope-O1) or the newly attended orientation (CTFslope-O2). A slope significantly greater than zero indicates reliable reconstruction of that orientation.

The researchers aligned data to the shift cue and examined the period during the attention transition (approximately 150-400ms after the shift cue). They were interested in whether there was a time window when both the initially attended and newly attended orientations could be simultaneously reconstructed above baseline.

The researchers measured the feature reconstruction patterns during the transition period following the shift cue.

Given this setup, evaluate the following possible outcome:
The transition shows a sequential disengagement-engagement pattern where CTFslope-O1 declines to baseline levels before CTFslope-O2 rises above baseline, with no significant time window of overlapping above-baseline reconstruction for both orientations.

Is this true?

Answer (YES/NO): NO